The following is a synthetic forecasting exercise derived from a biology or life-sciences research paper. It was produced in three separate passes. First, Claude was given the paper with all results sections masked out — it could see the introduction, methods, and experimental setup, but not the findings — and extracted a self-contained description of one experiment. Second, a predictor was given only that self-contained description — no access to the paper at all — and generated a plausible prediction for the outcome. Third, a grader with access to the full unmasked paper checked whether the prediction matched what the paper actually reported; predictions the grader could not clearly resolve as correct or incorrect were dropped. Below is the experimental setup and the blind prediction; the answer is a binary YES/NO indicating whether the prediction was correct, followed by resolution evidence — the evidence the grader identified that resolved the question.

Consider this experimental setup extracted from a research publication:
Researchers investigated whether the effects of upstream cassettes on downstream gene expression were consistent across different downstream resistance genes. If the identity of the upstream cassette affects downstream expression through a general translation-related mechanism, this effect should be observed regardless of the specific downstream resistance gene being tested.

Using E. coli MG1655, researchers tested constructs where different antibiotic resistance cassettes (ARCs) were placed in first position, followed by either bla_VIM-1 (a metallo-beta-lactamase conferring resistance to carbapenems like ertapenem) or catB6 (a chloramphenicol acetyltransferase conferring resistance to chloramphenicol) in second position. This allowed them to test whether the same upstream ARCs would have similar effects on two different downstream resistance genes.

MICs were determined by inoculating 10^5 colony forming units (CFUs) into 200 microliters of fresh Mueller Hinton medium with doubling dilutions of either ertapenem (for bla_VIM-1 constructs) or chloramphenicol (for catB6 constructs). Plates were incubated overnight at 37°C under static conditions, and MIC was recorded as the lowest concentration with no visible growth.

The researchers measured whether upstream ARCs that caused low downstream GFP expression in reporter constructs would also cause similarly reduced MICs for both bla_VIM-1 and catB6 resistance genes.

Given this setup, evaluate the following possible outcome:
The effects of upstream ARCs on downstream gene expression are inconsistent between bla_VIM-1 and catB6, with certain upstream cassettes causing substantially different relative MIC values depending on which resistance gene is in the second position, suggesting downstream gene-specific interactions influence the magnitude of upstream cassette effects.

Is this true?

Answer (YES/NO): NO